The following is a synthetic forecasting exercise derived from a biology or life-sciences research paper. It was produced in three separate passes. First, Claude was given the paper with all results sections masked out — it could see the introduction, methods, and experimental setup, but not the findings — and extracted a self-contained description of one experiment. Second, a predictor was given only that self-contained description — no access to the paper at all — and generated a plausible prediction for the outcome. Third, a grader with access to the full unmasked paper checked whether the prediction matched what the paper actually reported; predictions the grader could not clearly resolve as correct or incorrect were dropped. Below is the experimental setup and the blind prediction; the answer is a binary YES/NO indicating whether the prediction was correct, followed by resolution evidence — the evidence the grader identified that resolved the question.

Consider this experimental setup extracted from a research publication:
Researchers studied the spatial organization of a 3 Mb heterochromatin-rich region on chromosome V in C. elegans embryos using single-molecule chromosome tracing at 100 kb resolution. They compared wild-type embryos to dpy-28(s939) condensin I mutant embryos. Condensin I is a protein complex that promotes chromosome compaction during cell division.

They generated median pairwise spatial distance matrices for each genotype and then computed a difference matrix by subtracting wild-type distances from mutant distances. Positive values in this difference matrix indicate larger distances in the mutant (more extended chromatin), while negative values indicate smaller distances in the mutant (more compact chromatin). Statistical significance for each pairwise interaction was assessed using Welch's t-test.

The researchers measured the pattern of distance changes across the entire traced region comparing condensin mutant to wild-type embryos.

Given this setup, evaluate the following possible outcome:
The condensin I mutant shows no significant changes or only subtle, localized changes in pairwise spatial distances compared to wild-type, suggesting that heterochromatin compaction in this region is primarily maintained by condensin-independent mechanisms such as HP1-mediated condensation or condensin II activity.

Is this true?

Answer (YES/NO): NO